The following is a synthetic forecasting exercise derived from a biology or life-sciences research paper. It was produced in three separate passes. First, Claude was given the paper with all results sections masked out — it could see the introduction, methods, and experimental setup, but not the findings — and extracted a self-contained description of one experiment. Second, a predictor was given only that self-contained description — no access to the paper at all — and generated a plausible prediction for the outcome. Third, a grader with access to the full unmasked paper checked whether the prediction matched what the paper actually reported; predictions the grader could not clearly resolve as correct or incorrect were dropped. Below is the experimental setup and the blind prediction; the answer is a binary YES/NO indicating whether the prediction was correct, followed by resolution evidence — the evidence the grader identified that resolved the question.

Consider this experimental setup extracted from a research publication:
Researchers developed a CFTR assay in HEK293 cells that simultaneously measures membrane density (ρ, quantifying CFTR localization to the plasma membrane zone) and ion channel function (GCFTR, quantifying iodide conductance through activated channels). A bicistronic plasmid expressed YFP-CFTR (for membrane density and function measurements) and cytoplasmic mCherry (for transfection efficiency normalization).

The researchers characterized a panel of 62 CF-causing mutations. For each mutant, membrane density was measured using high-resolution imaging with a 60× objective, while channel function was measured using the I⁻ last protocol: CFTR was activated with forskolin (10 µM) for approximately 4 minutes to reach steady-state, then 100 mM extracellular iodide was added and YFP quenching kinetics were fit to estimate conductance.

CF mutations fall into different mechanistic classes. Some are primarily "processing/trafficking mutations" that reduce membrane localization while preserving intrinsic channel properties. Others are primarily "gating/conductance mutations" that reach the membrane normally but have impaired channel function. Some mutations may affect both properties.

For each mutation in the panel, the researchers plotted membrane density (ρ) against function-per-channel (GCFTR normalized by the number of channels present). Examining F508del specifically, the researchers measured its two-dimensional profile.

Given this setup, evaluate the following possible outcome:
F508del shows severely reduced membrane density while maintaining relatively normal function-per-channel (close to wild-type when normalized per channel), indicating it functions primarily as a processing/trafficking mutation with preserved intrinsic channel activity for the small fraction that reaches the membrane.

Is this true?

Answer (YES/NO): NO